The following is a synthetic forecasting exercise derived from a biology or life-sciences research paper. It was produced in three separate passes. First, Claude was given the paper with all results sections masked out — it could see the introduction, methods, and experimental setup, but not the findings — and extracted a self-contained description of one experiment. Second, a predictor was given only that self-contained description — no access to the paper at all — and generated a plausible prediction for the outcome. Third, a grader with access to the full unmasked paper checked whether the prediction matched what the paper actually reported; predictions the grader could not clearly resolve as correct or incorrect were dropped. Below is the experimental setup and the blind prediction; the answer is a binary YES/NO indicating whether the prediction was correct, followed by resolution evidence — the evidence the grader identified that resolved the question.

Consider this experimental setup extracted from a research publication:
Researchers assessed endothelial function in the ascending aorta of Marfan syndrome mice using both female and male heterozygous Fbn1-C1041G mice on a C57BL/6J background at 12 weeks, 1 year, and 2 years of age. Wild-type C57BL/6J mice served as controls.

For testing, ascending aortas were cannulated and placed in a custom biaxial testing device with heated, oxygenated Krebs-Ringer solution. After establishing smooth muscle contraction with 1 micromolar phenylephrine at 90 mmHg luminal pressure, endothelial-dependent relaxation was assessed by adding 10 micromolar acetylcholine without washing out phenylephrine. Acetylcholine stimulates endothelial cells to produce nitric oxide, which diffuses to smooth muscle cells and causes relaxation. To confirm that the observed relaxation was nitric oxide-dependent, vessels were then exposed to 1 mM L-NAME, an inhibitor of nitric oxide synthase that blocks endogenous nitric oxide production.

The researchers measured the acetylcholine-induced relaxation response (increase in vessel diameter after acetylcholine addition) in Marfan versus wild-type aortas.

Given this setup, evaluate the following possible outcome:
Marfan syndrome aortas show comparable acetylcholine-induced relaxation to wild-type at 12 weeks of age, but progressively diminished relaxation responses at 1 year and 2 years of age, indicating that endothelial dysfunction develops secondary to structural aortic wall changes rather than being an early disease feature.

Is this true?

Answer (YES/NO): NO